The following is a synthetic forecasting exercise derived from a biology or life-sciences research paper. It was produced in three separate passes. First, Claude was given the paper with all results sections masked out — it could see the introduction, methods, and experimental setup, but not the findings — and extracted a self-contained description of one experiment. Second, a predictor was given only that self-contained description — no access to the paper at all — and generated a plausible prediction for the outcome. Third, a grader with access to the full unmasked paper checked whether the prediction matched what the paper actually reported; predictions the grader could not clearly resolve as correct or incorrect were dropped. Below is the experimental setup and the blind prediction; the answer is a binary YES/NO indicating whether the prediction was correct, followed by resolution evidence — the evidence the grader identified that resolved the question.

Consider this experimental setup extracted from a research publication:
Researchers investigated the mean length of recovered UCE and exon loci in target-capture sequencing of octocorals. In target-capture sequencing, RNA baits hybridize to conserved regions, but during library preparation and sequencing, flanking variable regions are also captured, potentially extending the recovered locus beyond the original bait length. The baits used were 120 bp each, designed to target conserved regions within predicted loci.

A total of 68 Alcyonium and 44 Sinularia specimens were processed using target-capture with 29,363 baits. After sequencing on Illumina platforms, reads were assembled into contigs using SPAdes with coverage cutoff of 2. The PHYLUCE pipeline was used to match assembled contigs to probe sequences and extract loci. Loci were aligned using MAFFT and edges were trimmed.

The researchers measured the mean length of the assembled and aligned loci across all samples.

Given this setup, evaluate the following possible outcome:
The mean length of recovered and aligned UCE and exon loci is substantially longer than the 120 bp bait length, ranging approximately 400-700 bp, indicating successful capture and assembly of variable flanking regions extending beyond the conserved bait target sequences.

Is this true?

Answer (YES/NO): NO